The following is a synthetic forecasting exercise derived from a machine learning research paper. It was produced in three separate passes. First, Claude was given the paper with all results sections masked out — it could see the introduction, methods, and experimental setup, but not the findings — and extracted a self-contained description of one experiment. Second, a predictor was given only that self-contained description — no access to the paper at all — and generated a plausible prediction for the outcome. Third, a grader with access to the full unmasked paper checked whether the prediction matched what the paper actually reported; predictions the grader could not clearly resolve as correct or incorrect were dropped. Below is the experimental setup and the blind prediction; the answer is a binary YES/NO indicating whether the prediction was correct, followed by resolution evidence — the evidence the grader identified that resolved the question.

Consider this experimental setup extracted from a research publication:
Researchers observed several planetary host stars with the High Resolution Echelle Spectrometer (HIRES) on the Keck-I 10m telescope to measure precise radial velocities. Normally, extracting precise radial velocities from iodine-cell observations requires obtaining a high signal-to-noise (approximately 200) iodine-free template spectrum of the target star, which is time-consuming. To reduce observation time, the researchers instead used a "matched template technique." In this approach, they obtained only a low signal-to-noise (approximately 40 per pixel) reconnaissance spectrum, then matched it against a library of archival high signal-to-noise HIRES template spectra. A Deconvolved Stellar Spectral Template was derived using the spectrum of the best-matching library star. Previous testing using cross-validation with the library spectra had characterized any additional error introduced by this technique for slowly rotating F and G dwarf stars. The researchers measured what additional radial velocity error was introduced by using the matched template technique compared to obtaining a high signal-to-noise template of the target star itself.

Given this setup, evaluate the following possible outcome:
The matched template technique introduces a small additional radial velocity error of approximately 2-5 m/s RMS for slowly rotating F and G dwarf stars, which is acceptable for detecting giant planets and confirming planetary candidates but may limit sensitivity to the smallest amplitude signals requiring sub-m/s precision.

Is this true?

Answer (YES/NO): NO